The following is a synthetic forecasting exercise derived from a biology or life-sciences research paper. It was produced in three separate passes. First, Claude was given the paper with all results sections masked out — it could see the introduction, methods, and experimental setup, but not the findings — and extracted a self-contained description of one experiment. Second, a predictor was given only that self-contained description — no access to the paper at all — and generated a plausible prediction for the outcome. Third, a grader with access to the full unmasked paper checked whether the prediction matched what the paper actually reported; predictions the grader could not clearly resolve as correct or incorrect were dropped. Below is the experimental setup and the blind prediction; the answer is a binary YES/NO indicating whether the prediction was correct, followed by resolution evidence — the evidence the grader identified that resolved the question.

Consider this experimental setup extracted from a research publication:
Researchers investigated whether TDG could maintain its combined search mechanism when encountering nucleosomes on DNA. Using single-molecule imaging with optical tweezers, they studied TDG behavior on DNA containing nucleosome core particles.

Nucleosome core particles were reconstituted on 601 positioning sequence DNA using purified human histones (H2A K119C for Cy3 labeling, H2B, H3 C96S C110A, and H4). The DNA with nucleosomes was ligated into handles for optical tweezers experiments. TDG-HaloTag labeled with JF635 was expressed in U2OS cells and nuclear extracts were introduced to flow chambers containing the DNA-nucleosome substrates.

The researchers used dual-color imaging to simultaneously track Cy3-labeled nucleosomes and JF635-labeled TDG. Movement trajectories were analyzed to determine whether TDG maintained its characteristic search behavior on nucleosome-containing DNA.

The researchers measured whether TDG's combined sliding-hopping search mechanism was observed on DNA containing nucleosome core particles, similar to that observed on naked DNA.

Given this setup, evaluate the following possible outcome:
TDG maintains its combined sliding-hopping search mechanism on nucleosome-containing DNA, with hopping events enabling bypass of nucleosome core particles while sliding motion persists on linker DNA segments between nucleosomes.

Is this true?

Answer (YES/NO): YES